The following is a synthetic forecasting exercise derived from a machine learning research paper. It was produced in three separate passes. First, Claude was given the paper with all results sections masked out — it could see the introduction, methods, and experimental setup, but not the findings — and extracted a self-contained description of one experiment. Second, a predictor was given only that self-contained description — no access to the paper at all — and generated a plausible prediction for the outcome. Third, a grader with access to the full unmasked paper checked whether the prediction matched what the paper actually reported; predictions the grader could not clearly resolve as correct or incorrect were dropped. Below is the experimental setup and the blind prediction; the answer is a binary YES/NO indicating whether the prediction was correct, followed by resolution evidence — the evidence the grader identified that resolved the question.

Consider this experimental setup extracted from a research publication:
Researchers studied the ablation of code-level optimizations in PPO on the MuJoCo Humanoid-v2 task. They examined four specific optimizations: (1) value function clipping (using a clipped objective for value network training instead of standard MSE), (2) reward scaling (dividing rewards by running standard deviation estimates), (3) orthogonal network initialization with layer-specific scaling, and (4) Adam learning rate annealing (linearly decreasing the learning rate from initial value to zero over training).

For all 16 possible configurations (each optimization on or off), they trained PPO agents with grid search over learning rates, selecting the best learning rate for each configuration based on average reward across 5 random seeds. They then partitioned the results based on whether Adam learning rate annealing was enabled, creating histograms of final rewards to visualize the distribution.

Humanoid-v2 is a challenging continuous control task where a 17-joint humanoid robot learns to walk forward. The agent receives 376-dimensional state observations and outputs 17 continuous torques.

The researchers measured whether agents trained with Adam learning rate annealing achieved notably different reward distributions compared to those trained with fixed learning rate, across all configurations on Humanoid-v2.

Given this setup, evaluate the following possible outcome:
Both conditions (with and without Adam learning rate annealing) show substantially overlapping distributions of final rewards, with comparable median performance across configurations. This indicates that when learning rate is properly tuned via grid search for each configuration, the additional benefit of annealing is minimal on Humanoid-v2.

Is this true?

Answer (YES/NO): NO